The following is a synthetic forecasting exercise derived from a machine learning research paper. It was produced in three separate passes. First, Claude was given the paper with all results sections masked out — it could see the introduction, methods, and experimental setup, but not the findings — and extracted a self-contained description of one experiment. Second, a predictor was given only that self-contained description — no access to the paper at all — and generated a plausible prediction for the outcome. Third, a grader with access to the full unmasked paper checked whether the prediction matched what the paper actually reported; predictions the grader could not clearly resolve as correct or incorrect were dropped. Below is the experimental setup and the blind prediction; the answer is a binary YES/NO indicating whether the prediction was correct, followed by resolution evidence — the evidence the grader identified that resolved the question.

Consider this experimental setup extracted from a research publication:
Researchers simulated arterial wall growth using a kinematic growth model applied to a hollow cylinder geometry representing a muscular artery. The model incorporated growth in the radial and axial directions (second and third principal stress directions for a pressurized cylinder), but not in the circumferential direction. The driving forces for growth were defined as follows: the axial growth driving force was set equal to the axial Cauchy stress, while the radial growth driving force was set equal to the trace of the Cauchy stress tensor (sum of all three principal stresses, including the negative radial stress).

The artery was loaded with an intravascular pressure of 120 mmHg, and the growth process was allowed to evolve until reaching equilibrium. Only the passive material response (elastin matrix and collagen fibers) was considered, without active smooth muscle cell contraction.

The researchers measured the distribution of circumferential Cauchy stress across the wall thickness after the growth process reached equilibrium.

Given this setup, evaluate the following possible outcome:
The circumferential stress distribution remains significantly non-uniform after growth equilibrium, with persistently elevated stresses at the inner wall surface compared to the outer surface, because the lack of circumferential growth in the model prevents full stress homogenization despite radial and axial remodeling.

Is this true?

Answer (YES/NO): NO